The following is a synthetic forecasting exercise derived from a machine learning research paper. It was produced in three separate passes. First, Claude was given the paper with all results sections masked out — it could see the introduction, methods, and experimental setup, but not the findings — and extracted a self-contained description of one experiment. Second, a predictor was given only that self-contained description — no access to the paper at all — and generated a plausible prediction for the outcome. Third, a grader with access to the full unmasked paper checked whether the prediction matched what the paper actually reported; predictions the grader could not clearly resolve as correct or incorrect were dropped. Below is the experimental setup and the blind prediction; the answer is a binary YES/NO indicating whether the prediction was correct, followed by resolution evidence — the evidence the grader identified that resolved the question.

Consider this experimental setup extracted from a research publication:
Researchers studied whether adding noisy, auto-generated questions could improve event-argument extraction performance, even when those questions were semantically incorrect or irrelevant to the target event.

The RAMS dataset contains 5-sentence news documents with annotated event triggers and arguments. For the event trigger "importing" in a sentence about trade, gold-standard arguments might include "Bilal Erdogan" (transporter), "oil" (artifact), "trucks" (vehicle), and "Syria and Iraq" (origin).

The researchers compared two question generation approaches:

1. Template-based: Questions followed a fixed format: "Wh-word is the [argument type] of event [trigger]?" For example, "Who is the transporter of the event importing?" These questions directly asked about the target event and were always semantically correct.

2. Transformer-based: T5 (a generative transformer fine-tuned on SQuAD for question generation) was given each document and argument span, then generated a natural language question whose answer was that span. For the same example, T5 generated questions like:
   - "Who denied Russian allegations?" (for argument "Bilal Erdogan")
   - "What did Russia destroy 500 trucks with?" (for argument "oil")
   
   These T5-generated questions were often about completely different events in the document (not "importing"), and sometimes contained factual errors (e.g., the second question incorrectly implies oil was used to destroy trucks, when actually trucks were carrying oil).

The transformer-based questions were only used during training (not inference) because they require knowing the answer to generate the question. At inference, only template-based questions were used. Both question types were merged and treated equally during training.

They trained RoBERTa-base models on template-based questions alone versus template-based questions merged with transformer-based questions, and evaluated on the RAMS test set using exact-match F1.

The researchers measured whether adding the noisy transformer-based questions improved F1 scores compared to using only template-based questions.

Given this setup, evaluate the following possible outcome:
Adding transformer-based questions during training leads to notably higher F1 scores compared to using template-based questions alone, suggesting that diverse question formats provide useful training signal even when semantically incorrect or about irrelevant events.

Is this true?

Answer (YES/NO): YES